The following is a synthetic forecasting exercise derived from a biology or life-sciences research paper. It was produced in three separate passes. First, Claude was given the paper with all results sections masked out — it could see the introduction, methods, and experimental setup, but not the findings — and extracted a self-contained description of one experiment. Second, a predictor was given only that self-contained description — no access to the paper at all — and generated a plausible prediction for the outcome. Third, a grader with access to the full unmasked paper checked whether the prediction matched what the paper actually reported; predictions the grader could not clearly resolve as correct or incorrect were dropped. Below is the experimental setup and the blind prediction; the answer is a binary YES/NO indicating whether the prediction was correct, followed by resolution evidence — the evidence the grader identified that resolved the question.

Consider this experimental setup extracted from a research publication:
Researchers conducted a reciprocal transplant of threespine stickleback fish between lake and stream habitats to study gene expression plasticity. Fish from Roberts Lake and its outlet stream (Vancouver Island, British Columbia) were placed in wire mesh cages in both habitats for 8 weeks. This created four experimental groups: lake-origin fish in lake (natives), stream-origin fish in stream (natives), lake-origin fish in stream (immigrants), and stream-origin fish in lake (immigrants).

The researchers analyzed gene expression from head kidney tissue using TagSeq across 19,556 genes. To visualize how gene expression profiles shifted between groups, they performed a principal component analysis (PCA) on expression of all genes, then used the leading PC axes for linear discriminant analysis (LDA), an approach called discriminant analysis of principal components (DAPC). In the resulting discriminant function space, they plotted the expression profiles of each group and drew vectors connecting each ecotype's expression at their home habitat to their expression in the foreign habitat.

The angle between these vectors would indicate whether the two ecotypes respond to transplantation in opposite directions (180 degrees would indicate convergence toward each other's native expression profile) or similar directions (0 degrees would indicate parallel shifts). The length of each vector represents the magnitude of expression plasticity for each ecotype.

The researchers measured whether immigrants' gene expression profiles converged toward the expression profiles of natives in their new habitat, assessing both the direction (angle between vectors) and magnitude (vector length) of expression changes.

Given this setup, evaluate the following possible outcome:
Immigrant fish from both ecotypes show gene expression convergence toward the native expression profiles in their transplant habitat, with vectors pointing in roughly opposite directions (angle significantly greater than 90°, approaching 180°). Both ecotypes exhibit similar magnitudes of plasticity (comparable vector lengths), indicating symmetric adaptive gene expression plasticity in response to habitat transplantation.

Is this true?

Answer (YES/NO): NO